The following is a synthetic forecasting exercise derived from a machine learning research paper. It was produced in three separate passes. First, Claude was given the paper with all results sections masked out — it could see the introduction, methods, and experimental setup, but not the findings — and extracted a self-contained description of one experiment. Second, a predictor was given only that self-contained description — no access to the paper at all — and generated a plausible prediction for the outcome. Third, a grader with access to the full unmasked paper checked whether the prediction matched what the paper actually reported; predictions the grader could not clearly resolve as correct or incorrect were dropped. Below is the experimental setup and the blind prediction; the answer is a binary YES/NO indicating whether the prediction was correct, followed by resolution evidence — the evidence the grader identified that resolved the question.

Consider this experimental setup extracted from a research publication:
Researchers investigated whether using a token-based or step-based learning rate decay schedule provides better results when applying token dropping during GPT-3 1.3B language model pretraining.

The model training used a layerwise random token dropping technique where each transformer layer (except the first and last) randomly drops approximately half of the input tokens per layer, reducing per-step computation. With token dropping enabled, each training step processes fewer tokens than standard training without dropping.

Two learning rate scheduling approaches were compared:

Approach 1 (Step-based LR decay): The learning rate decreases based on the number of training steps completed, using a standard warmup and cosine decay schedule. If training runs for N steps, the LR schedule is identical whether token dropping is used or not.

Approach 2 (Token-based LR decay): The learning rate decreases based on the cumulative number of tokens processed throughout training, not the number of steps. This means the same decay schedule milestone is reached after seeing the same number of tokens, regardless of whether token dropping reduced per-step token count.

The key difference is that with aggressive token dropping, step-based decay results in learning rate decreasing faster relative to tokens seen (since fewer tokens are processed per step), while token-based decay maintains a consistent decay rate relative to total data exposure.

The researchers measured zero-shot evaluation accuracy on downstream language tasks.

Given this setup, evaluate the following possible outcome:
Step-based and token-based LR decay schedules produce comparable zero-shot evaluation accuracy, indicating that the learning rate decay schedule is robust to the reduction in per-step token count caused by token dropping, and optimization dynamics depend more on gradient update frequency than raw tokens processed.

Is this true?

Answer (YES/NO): NO